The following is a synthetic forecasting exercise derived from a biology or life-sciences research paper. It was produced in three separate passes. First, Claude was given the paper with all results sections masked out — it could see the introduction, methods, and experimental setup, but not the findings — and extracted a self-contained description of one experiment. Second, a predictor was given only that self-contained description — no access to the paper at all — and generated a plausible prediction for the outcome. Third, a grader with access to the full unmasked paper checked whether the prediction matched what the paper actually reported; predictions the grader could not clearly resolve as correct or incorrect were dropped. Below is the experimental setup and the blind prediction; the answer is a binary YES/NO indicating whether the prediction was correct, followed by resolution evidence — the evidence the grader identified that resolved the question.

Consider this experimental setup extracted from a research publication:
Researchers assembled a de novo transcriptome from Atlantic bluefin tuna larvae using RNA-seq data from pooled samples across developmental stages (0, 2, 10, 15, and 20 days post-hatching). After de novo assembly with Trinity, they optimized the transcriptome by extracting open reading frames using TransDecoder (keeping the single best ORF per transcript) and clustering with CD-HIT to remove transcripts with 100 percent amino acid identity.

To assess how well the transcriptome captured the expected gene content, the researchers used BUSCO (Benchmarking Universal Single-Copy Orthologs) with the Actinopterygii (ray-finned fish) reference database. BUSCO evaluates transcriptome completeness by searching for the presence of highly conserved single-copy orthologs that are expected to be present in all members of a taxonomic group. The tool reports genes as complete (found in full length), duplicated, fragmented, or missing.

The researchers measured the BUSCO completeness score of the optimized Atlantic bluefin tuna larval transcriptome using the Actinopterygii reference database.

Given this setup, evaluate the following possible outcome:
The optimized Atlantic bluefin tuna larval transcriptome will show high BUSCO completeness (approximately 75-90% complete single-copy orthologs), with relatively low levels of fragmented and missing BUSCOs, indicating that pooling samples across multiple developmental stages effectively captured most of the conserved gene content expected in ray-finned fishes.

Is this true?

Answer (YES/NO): NO